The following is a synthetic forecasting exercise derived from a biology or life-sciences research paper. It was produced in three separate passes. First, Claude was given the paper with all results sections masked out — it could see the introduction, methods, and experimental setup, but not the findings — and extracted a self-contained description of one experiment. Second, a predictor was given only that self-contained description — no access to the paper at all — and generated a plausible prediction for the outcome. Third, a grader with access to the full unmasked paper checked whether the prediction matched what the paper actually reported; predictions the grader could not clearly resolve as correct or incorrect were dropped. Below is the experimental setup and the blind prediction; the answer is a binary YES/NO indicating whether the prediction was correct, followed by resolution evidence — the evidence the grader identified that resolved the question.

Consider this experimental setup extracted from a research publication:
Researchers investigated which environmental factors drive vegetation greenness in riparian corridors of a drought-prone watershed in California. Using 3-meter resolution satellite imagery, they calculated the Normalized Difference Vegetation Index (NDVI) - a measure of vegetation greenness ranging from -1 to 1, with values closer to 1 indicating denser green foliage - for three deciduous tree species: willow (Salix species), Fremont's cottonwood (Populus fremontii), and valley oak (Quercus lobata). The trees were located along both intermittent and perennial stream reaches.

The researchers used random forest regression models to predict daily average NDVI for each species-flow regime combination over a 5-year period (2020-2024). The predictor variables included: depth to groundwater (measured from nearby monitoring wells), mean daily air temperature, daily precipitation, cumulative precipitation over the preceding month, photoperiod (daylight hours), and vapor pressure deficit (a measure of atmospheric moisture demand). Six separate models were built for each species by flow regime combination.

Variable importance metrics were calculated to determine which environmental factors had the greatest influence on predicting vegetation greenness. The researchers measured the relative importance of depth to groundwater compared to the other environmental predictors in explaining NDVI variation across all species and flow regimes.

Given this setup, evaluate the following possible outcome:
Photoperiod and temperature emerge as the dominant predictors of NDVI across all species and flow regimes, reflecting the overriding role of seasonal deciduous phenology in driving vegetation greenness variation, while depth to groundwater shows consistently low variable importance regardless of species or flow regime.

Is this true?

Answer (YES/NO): NO